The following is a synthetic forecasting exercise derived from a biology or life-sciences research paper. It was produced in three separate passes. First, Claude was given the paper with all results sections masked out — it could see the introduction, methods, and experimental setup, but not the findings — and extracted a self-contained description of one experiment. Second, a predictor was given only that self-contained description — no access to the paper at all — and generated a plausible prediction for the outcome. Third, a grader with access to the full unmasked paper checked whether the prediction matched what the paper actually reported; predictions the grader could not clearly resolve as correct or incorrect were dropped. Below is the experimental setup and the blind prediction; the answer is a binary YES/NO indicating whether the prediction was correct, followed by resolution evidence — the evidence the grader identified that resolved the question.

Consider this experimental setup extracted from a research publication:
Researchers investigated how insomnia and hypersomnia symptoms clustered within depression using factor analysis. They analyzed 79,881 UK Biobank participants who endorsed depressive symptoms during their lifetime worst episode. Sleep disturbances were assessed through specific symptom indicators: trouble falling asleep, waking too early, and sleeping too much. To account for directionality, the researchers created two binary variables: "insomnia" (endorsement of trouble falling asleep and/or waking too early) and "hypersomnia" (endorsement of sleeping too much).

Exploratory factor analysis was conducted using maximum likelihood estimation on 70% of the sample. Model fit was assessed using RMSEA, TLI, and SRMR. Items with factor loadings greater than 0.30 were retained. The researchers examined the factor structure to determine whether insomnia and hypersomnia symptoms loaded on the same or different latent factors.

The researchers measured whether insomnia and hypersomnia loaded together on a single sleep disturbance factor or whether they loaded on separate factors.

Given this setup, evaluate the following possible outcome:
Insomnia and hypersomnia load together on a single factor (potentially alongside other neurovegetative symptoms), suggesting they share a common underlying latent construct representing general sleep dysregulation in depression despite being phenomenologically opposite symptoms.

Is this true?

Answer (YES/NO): NO